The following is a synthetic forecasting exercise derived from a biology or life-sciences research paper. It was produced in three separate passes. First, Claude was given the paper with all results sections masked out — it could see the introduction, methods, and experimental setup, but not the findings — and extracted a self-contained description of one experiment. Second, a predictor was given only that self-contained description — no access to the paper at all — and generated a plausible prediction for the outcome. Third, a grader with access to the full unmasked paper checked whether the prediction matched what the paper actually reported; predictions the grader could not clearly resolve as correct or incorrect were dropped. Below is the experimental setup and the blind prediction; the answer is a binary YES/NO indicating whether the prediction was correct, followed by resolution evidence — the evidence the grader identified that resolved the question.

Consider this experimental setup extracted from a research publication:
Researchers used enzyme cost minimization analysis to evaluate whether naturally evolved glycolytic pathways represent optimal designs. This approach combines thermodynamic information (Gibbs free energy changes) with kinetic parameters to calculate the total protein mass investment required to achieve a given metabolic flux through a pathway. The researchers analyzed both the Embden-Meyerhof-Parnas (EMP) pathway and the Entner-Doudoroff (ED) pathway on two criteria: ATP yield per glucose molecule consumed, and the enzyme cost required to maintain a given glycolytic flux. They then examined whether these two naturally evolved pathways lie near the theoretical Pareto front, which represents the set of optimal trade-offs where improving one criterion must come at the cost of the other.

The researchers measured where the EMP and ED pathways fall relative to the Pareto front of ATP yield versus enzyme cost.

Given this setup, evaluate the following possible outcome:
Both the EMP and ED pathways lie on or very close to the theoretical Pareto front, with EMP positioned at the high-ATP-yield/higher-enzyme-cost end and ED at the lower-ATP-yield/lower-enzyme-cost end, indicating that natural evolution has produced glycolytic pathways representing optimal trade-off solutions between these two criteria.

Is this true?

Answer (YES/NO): YES